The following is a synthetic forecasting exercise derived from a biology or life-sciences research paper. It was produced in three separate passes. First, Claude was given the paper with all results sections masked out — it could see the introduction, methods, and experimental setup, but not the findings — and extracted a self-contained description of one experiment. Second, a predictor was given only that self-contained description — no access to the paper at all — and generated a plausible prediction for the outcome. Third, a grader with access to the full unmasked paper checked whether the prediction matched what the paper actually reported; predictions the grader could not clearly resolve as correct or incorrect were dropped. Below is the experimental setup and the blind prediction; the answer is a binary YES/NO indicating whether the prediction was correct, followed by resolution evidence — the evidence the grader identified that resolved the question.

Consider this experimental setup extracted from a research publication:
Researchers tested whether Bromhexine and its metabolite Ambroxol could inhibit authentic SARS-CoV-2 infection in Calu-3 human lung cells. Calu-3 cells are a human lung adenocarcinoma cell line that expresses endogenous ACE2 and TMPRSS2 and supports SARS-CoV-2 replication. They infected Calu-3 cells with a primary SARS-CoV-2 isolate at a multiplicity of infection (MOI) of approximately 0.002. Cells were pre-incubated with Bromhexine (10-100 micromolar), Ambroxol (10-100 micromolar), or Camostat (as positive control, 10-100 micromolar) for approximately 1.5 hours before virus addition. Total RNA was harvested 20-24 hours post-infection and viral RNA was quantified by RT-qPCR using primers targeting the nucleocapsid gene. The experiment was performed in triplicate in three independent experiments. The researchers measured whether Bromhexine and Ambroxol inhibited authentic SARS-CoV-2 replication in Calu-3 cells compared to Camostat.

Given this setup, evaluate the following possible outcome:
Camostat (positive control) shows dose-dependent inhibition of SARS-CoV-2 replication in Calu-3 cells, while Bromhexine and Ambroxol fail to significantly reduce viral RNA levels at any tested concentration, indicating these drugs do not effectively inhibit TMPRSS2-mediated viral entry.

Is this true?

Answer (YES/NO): NO